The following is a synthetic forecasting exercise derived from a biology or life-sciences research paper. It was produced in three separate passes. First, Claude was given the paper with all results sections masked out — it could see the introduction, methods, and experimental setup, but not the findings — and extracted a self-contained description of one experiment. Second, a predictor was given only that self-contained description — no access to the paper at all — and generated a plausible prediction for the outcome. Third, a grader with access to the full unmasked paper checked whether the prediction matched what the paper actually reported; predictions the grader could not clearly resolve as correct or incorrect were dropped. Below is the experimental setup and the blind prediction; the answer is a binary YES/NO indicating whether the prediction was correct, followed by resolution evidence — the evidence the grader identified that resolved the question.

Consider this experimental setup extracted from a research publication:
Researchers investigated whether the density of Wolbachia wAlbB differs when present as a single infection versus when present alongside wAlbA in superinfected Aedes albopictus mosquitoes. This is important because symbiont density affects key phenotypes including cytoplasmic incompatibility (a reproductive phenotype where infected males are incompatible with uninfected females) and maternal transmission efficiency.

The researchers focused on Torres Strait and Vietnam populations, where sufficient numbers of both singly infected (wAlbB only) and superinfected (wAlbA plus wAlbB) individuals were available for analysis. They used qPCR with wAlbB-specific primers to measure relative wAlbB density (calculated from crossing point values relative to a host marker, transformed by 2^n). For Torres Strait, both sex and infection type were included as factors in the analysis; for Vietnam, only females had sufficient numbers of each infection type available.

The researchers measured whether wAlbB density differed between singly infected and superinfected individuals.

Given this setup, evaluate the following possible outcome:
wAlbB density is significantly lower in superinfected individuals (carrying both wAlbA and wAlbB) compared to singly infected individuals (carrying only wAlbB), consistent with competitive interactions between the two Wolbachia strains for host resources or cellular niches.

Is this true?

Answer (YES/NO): NO